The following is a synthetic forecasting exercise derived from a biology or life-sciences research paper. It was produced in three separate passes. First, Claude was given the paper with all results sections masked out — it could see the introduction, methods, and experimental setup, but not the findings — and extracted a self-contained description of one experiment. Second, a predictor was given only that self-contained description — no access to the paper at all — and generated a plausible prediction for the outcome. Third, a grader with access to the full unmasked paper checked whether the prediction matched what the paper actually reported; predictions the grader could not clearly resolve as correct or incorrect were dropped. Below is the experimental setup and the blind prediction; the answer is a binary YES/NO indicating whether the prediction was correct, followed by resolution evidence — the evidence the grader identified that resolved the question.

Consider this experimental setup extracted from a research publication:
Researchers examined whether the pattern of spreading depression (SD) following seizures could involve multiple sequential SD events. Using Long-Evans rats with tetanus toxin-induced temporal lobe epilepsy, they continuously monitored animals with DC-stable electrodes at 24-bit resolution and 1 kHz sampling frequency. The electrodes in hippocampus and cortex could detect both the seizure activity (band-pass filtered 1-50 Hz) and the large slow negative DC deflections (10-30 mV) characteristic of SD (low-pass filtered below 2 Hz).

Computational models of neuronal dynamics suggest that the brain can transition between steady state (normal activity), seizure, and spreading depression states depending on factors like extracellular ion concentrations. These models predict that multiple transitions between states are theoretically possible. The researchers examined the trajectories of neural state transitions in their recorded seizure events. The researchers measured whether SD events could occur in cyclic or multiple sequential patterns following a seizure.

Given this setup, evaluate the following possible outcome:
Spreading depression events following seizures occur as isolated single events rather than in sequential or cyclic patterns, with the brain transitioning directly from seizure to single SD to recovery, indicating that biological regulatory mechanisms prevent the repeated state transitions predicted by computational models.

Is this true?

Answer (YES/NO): NO